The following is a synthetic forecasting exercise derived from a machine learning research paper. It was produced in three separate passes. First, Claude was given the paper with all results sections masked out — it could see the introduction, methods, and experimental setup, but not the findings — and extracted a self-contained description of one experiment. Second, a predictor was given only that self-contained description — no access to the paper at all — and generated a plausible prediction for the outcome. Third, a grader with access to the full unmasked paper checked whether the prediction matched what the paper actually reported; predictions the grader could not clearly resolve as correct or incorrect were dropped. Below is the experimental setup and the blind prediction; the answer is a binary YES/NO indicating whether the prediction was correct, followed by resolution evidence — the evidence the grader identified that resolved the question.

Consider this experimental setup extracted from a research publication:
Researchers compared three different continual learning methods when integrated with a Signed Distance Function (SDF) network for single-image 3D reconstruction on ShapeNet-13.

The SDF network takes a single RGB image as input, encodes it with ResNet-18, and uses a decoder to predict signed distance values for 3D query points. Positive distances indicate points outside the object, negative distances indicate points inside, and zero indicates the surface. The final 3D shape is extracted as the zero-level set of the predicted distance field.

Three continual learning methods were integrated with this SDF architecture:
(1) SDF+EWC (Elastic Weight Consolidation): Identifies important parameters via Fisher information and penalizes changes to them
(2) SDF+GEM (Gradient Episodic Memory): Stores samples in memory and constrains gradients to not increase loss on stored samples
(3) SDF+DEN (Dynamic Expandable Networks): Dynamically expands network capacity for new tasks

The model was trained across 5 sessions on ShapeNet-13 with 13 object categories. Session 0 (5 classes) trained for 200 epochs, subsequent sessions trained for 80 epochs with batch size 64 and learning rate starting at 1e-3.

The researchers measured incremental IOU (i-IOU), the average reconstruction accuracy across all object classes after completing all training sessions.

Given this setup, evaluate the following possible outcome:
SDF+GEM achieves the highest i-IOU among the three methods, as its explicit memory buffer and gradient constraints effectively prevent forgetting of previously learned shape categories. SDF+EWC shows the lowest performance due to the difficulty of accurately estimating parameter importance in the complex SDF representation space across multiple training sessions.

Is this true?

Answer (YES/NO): NO